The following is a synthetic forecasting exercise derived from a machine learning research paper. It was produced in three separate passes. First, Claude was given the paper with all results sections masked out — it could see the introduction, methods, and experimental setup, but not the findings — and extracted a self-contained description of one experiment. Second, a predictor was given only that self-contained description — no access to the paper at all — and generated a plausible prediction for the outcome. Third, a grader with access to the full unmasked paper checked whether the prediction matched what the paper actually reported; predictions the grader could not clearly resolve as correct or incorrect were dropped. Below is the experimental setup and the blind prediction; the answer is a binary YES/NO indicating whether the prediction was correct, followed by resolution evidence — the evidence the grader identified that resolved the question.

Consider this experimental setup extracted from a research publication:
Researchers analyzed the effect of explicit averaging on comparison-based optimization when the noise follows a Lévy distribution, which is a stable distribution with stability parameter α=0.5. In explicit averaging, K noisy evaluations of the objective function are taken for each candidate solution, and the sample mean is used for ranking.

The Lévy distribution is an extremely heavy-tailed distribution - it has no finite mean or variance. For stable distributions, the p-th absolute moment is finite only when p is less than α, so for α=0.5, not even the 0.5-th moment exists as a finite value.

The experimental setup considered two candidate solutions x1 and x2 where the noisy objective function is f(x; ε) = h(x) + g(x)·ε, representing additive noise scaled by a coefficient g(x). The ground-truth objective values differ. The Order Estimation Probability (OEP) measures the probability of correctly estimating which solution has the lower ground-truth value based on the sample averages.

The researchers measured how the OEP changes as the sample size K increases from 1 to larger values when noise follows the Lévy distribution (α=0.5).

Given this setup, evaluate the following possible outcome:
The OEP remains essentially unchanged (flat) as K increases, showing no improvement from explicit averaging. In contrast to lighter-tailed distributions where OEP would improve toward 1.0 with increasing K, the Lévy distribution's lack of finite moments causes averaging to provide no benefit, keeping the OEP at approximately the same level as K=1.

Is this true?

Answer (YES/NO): NO